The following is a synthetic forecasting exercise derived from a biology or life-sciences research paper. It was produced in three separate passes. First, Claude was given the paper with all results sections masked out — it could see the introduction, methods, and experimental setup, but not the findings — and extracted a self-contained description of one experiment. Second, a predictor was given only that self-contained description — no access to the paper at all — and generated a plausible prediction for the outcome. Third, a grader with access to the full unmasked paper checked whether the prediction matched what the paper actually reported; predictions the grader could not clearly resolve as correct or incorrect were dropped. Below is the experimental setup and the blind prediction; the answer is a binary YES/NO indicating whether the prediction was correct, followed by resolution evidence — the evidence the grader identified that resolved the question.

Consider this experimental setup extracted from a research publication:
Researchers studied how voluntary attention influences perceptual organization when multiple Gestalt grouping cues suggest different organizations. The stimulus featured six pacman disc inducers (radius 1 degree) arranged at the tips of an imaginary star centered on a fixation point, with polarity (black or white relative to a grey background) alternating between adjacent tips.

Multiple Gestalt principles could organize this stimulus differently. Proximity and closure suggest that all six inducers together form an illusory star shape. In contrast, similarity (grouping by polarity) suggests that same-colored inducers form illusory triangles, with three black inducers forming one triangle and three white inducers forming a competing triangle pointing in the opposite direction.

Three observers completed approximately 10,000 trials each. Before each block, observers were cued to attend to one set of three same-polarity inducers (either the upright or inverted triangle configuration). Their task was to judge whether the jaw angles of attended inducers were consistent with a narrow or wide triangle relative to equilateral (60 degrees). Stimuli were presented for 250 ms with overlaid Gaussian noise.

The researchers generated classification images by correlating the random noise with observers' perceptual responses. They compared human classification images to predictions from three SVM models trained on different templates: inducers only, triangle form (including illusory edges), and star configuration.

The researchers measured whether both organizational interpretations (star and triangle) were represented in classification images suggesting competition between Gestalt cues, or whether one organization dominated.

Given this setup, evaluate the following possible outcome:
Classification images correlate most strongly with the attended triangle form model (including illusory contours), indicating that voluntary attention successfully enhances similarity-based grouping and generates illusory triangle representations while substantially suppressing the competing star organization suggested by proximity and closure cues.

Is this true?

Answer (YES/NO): YES